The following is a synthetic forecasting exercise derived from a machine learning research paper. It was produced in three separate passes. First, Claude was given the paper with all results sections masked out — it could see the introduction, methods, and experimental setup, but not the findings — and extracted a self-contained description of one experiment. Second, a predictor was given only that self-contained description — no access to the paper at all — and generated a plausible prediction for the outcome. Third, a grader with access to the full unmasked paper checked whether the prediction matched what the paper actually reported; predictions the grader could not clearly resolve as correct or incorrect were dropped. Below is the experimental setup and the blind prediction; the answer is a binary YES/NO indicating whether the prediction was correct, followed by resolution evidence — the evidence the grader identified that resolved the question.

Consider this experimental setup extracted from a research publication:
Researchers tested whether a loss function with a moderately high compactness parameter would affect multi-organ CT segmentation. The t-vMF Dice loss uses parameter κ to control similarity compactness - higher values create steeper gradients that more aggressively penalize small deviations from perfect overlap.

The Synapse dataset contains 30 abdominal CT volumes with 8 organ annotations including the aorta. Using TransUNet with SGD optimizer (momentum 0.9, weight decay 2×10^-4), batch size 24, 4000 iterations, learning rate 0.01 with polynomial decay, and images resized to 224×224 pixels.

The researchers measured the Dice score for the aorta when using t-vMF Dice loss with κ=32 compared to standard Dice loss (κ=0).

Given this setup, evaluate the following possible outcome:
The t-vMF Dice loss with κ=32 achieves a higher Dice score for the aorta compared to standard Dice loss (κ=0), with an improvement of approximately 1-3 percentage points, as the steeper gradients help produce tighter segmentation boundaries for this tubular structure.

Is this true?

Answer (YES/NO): NO